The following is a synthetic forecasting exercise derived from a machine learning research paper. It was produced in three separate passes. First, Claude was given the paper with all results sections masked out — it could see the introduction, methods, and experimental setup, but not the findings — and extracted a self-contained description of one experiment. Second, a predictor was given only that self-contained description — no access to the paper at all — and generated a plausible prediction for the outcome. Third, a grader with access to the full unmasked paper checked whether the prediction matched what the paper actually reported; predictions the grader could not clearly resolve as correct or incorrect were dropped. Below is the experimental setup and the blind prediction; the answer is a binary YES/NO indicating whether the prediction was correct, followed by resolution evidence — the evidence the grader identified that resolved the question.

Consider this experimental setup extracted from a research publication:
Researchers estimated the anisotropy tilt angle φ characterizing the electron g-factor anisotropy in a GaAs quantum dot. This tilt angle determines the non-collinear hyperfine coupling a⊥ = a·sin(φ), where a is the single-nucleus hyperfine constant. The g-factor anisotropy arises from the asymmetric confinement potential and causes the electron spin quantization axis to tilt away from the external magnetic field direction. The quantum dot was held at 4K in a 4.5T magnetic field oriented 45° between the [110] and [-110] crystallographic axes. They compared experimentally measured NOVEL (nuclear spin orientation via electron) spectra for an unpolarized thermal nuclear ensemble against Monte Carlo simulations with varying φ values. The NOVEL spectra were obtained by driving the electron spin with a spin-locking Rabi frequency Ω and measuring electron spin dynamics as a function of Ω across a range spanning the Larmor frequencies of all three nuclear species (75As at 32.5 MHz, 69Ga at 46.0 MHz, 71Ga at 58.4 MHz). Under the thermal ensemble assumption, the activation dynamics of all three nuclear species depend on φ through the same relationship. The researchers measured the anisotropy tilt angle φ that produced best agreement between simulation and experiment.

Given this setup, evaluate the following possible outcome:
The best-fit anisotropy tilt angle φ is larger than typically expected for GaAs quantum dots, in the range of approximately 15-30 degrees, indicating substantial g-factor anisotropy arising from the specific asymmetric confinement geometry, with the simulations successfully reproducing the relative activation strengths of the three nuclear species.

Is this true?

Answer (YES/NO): NO